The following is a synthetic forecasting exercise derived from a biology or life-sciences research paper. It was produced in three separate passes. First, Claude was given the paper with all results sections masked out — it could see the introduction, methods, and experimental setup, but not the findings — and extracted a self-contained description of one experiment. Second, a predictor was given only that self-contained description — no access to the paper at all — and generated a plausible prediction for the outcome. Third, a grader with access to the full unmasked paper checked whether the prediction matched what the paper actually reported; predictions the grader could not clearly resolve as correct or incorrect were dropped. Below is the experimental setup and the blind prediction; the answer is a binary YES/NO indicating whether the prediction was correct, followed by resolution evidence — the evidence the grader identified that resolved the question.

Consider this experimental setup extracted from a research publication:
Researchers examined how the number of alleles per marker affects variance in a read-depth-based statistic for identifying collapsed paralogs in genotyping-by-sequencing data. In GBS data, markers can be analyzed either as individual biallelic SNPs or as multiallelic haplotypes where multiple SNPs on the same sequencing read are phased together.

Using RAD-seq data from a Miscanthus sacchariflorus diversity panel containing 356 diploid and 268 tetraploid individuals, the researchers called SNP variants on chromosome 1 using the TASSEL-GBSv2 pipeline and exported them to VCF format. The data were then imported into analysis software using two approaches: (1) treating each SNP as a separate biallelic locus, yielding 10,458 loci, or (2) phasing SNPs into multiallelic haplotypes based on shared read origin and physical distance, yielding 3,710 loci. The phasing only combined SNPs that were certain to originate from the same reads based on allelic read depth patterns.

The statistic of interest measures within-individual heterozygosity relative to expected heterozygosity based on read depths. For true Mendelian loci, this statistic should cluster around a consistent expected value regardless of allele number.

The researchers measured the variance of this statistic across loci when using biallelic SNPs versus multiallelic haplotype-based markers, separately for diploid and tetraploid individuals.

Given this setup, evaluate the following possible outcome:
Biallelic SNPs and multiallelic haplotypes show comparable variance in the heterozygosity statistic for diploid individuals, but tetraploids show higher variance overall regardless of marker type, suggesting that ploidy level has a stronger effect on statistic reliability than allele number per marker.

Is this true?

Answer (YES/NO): NO